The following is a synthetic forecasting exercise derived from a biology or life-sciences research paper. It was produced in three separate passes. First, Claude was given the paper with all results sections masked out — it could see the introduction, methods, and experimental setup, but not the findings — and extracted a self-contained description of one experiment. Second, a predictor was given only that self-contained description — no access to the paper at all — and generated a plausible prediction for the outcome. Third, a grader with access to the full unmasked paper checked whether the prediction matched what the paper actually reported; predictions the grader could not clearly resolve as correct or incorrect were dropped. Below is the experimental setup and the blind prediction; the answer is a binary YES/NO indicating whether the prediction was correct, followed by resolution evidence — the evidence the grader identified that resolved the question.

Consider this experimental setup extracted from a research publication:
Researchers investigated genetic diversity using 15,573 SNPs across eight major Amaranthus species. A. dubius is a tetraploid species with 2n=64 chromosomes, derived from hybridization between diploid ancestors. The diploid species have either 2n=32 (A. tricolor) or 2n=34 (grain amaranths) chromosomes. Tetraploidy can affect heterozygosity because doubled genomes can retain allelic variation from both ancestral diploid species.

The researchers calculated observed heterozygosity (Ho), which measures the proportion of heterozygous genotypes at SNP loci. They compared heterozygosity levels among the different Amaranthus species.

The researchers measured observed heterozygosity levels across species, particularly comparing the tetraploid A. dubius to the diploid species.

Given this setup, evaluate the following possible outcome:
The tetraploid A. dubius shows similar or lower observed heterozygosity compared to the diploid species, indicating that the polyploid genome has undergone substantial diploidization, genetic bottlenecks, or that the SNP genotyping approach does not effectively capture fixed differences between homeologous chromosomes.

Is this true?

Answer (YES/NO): NO